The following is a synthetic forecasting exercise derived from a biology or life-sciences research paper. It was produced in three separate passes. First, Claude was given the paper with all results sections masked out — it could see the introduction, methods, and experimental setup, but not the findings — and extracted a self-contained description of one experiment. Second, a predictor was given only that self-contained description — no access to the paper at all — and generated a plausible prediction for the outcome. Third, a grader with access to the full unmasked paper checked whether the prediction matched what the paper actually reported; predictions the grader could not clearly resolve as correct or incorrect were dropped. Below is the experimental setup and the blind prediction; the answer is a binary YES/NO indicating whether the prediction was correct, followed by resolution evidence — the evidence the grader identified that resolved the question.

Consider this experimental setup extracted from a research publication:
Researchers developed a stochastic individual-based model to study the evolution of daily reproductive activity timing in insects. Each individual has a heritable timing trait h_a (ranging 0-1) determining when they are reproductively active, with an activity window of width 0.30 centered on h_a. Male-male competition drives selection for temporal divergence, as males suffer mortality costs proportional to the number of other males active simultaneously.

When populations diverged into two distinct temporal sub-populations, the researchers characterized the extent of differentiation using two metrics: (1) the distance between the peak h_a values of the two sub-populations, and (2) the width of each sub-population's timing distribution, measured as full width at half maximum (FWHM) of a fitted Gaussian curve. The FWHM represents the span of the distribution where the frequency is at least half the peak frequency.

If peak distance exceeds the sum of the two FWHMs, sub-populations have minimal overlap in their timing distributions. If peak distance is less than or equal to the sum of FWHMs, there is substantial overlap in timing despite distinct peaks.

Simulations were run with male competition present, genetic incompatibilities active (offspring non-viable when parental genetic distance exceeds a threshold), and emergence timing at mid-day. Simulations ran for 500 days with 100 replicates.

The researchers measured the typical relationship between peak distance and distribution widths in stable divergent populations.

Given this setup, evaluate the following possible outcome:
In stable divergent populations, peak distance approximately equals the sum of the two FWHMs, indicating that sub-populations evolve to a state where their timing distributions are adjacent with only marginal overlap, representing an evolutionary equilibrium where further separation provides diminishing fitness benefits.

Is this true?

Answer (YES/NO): NO